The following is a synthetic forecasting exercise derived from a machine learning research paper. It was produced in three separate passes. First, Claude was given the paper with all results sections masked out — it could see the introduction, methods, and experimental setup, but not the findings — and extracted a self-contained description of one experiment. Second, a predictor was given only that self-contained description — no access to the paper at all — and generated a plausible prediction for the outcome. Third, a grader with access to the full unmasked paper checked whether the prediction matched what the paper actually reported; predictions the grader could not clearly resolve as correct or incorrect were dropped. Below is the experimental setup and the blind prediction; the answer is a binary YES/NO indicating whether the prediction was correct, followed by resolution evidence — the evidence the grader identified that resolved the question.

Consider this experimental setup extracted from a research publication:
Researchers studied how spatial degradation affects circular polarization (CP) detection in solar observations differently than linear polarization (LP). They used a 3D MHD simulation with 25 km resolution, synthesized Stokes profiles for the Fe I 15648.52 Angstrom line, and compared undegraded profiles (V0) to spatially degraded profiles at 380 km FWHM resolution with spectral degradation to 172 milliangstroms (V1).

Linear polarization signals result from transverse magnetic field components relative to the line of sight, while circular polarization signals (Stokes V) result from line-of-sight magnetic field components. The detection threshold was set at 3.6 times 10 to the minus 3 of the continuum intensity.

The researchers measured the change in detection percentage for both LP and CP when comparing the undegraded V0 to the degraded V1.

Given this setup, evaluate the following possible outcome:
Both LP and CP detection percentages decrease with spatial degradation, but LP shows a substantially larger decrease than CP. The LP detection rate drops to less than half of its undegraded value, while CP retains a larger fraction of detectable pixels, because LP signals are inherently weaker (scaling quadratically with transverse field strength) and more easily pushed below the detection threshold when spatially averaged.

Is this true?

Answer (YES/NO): YES